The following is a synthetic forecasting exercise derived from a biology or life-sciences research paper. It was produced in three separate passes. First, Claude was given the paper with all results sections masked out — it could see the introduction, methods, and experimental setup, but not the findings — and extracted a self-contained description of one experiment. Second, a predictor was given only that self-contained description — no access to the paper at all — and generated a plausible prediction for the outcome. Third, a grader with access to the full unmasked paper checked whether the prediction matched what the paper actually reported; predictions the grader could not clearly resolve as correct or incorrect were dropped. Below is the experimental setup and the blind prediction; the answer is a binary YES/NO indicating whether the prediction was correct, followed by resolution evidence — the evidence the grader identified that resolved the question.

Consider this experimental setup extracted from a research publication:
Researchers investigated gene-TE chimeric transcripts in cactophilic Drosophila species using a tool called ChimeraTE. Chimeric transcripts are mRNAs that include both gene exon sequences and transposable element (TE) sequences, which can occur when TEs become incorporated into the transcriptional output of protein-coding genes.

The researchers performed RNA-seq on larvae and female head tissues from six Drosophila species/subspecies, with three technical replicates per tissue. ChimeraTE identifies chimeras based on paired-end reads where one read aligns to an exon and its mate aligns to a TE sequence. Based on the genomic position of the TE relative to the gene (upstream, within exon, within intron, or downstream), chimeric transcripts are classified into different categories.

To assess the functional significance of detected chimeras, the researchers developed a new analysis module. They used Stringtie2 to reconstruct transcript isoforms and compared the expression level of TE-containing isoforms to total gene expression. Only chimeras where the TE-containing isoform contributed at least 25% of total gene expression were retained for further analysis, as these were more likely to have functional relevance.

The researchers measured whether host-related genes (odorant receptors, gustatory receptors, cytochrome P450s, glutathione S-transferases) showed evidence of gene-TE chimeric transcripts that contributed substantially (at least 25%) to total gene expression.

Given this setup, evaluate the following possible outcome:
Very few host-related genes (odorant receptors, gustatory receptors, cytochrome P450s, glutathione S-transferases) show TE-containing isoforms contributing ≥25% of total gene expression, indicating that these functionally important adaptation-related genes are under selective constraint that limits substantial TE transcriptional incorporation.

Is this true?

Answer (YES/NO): NO